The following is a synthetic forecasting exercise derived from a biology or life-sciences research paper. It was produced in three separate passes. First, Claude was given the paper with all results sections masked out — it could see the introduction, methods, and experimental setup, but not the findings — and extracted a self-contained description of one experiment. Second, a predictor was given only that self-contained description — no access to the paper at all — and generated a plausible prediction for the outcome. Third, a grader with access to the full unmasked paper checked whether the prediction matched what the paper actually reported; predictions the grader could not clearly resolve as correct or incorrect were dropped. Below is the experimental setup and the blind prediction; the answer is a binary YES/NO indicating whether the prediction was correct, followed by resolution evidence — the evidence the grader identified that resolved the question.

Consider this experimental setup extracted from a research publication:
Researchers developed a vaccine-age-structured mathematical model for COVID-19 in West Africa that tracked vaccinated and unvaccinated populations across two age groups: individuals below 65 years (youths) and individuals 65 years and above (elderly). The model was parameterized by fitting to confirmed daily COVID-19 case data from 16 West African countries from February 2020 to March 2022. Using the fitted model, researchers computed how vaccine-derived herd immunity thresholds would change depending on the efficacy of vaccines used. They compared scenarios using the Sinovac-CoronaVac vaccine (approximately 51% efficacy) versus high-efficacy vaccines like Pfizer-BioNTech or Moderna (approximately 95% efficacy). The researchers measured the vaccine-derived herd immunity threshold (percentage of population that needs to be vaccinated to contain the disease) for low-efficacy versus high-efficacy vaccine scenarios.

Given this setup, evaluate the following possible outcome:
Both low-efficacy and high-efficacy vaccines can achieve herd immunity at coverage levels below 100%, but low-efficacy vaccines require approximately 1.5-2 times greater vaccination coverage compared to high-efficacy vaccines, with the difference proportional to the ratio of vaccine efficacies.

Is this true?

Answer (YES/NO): NO